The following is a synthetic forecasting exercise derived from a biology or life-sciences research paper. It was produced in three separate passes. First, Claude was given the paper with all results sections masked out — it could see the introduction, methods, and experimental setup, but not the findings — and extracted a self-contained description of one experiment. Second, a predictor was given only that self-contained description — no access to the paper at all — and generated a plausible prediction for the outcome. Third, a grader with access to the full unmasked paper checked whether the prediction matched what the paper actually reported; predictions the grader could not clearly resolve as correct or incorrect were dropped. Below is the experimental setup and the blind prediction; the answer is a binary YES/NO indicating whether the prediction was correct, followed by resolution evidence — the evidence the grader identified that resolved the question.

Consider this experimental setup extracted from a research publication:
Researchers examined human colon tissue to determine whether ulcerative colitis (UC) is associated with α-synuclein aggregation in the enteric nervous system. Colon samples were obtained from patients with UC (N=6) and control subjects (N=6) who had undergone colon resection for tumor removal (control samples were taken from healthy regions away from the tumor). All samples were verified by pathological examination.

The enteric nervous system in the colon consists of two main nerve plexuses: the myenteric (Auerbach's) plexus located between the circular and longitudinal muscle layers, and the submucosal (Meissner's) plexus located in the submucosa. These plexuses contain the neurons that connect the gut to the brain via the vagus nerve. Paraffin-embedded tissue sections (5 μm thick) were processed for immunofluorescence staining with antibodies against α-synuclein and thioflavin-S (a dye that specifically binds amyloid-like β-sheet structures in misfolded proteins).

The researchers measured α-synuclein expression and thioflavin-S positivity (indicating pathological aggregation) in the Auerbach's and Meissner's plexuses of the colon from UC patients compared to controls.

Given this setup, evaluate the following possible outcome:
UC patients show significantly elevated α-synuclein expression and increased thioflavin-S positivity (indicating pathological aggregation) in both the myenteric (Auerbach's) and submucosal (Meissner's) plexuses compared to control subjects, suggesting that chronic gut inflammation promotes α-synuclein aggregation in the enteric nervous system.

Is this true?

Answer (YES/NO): NO